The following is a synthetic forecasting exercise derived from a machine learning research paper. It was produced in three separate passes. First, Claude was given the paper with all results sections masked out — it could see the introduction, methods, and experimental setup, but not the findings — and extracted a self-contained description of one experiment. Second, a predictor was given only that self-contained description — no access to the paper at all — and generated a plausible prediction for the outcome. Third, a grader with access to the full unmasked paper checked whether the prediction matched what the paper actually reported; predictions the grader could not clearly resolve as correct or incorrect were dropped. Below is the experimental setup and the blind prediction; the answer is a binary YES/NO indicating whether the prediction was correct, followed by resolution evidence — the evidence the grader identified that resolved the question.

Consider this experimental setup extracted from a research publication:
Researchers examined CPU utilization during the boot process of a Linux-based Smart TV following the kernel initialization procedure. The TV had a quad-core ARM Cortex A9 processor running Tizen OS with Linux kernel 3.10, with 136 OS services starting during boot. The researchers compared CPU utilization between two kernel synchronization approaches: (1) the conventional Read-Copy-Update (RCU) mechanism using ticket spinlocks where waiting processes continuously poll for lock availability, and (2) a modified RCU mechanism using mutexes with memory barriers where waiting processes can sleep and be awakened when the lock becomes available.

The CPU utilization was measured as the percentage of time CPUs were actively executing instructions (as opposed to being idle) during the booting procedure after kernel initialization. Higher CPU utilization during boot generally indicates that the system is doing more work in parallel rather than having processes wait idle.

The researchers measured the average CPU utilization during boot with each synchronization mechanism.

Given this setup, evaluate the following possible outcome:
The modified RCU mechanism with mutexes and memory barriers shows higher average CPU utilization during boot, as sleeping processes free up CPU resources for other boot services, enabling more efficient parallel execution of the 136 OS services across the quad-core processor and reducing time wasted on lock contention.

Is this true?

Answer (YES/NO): YES